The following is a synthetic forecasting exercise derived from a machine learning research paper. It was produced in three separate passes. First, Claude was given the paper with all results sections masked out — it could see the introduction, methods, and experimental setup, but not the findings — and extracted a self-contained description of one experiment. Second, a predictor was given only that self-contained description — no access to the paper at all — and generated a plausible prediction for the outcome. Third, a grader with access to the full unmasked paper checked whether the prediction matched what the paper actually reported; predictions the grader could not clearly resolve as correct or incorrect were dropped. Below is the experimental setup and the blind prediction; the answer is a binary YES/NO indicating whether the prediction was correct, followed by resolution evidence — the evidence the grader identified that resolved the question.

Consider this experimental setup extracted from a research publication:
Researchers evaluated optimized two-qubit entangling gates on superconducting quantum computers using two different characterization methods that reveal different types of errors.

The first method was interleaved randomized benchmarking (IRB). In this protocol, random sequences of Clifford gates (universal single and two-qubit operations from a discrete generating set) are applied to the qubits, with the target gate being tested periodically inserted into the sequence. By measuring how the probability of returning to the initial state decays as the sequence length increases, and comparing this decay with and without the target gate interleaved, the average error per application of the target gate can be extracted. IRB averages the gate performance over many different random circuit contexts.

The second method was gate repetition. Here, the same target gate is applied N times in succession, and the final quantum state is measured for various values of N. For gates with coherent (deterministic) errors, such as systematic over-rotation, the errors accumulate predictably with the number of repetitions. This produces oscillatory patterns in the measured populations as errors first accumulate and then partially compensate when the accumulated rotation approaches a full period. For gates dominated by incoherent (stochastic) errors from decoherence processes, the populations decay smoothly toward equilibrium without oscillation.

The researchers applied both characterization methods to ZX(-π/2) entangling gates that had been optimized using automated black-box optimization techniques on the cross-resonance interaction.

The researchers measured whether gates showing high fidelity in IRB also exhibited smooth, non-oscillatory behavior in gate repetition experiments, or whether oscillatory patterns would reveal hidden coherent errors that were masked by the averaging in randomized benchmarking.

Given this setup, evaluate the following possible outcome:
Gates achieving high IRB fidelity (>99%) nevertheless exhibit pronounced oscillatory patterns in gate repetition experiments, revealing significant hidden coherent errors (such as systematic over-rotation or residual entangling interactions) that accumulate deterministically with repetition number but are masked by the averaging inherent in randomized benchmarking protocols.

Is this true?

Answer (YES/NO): NO